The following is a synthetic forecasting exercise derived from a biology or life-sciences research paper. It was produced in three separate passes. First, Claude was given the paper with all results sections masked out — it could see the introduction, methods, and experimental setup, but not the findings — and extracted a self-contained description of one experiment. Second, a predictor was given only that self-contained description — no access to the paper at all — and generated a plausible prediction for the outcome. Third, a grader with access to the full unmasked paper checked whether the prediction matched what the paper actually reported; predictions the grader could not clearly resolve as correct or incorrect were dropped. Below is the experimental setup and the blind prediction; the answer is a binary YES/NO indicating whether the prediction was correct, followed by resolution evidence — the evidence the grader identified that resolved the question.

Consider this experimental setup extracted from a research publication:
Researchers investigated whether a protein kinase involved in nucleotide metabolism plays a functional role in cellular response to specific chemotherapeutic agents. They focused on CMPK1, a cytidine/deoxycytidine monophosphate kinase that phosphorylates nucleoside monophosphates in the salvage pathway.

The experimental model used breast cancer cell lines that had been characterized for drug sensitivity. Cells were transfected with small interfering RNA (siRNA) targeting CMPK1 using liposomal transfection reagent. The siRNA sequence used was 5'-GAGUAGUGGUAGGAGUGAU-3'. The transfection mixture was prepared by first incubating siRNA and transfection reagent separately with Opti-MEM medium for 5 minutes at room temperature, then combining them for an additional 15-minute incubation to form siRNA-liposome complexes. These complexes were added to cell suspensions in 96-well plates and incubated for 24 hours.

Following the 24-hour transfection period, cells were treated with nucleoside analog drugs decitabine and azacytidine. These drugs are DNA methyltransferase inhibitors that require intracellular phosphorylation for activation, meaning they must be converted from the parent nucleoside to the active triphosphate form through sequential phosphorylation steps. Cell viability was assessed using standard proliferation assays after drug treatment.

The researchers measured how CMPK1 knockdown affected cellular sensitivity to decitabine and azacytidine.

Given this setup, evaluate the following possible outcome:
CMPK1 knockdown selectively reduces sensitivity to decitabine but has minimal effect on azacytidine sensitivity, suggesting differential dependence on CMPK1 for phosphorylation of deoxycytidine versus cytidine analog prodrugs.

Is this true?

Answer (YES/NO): NO